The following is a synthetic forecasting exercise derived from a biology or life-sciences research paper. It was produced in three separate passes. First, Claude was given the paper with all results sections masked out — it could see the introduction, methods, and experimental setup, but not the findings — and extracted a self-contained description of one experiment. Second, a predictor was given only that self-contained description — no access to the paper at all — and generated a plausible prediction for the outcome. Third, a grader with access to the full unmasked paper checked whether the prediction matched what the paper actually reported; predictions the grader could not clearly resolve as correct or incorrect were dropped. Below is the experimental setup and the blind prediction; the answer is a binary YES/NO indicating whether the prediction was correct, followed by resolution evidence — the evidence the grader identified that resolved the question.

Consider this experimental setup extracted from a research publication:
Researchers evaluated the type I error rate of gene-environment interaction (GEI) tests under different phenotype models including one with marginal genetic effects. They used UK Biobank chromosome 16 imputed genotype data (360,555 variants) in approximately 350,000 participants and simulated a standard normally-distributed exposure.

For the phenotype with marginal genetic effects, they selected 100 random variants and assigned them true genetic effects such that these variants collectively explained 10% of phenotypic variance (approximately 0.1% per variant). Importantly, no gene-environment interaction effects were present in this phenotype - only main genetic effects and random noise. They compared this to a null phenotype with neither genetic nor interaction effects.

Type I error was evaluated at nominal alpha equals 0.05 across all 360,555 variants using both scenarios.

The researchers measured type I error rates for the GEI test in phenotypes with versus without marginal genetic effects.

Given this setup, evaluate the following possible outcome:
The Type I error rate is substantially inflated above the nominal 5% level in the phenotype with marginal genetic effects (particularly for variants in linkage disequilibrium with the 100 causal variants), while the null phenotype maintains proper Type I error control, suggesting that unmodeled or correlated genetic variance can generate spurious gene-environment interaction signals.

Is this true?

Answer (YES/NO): NO